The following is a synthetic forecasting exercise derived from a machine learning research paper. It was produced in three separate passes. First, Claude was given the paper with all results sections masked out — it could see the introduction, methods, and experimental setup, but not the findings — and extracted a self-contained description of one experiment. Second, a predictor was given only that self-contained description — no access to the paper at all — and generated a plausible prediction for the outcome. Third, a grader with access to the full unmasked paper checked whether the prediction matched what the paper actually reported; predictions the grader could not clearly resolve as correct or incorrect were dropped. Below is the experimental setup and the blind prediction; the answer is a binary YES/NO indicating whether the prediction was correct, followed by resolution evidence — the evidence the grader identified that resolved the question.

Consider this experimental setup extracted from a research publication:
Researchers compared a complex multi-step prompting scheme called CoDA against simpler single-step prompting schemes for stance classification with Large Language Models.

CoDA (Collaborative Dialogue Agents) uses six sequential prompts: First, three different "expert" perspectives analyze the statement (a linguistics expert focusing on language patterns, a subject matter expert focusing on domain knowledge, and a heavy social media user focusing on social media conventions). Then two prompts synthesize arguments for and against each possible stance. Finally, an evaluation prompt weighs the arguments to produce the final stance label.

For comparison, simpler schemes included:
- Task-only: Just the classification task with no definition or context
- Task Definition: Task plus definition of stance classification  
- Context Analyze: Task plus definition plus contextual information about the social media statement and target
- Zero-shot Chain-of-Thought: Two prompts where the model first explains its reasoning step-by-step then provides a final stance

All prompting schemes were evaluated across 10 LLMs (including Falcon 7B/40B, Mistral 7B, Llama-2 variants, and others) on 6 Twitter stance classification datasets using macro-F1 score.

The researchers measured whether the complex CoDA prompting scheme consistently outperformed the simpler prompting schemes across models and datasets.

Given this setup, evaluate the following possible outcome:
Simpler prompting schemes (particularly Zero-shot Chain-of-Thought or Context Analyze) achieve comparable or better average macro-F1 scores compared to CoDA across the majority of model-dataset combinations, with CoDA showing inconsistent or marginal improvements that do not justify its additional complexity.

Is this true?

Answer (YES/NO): YES